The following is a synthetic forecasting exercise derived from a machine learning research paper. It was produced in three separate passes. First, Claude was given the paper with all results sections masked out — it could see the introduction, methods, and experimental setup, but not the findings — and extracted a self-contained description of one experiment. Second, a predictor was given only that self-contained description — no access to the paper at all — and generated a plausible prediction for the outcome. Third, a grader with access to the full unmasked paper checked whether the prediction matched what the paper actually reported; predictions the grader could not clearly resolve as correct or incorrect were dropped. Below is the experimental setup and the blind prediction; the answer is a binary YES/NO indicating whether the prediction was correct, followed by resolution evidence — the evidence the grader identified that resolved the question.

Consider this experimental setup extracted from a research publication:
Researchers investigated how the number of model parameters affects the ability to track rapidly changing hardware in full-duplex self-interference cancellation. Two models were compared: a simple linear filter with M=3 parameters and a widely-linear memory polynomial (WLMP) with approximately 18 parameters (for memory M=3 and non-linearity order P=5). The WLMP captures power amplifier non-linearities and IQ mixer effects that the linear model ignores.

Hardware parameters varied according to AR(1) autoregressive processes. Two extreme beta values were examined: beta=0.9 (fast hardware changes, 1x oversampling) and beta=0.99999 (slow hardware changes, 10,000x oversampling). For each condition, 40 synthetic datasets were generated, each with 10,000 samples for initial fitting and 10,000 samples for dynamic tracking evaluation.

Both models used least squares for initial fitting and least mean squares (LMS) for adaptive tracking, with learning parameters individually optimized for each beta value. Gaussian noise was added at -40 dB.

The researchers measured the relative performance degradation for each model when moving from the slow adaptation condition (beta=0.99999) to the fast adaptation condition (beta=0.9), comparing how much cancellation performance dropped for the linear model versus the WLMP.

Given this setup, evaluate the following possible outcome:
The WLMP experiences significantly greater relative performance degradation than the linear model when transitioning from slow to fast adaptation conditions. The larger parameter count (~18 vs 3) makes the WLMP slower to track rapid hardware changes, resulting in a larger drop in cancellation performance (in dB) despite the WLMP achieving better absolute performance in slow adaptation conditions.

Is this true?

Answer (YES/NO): YES